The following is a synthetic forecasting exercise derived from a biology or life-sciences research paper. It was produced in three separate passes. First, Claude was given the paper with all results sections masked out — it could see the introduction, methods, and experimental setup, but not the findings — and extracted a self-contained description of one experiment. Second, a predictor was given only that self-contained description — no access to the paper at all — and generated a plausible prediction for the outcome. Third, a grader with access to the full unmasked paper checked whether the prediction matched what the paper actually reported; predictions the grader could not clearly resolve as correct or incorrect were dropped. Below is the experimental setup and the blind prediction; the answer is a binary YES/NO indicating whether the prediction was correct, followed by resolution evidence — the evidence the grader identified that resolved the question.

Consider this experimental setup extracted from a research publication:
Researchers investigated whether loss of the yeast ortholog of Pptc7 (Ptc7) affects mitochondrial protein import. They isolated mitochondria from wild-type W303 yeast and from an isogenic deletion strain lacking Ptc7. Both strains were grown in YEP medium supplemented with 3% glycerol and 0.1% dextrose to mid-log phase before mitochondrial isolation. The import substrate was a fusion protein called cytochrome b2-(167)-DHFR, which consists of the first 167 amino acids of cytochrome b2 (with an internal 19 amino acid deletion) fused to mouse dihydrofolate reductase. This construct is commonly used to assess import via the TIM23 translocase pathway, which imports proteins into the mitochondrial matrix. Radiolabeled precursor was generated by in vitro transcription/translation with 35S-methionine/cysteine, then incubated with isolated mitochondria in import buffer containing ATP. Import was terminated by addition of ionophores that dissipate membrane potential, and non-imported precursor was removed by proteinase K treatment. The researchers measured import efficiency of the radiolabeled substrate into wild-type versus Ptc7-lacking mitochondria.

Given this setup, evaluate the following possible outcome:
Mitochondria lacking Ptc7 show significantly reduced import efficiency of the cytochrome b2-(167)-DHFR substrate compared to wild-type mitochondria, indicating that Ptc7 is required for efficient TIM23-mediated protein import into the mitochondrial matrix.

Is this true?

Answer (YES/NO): YES